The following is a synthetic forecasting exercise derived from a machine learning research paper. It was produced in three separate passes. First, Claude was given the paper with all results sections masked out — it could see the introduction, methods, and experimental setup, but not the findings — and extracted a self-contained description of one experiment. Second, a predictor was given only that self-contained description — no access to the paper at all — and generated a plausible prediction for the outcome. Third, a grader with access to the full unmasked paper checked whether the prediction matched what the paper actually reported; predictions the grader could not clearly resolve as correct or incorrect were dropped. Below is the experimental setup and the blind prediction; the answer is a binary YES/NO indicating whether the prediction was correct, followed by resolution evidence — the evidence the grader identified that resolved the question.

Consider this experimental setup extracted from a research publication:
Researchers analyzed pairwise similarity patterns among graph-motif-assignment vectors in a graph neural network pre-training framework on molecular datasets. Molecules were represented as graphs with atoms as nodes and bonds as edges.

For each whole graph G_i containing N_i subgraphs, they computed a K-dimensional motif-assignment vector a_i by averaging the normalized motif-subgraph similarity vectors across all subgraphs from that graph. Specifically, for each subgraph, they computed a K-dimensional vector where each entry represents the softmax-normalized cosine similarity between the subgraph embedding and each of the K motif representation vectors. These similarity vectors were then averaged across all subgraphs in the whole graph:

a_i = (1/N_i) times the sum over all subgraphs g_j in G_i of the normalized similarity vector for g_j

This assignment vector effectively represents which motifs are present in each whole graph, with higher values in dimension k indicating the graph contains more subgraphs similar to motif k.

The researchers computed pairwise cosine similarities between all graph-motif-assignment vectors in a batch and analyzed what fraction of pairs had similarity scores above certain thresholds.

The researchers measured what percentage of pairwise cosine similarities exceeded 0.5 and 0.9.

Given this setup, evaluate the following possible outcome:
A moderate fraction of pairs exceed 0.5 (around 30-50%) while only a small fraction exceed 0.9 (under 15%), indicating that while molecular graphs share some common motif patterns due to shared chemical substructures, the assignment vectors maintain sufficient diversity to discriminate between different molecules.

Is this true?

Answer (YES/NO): NO